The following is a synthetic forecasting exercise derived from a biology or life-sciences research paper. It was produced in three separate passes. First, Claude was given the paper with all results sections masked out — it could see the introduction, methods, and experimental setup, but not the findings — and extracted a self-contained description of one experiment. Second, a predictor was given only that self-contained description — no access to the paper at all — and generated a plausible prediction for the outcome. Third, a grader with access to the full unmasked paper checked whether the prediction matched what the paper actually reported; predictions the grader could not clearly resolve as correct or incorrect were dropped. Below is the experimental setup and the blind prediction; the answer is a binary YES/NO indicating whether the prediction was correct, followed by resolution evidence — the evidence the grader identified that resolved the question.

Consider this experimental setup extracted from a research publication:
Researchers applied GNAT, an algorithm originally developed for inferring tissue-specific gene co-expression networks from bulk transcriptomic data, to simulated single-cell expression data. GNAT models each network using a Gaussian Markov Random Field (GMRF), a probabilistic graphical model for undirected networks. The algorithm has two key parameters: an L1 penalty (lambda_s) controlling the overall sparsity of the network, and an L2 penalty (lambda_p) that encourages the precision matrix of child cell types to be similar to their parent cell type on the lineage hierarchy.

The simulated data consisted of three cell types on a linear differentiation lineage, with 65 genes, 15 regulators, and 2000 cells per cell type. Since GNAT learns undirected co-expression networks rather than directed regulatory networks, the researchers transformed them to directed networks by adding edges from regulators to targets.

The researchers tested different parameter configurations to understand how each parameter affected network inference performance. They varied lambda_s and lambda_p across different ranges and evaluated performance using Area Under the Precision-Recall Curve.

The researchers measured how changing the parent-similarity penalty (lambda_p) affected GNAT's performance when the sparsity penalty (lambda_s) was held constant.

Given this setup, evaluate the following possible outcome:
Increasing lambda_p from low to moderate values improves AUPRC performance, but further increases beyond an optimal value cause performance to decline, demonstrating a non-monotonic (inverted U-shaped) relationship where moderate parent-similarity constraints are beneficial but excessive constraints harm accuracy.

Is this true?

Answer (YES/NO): NO